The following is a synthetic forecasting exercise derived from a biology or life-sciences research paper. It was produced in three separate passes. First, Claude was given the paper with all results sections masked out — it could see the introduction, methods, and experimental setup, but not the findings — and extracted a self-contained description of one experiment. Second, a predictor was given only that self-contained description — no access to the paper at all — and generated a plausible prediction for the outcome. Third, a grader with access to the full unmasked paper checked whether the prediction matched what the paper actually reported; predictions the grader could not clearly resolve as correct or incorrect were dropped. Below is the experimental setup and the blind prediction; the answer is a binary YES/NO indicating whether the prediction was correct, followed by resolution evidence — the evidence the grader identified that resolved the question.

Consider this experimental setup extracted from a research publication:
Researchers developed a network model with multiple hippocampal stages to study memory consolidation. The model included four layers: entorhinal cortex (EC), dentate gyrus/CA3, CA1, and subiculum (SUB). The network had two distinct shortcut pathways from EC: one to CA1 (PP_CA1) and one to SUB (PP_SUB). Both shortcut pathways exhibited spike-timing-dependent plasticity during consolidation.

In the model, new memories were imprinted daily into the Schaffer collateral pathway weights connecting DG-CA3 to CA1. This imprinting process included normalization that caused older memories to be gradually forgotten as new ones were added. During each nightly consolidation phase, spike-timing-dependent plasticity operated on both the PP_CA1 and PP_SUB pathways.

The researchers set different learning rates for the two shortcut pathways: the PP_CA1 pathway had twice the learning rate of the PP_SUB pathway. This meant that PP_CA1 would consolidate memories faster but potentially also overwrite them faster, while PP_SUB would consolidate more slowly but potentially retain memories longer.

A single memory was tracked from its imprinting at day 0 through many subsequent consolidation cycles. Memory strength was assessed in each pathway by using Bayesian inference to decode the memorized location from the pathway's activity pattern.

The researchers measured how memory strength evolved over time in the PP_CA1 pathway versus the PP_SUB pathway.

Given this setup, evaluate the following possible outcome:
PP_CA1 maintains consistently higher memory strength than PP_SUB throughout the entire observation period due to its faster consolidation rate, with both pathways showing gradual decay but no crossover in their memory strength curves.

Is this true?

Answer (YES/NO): NO